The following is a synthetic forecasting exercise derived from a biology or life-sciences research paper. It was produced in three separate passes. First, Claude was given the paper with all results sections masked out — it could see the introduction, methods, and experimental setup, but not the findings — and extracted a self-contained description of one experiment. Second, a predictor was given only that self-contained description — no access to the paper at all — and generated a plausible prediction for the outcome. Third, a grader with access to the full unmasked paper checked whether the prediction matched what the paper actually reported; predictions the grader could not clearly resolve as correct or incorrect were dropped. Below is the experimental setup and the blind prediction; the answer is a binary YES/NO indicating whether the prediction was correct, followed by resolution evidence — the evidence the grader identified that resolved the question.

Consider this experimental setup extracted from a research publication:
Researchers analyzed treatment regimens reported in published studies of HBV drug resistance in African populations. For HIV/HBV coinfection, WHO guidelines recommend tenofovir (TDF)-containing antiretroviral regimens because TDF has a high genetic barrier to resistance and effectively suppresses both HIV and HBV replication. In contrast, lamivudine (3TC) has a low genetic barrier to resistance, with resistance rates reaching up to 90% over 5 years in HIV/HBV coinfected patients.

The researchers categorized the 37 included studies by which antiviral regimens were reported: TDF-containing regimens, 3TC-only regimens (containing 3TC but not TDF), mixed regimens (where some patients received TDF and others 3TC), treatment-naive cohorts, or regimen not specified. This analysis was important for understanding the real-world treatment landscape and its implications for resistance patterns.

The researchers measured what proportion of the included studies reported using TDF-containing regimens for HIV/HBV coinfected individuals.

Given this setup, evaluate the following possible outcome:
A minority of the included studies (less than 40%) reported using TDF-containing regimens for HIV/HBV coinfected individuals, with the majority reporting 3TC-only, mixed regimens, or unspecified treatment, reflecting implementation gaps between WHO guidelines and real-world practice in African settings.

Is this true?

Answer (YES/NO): YES